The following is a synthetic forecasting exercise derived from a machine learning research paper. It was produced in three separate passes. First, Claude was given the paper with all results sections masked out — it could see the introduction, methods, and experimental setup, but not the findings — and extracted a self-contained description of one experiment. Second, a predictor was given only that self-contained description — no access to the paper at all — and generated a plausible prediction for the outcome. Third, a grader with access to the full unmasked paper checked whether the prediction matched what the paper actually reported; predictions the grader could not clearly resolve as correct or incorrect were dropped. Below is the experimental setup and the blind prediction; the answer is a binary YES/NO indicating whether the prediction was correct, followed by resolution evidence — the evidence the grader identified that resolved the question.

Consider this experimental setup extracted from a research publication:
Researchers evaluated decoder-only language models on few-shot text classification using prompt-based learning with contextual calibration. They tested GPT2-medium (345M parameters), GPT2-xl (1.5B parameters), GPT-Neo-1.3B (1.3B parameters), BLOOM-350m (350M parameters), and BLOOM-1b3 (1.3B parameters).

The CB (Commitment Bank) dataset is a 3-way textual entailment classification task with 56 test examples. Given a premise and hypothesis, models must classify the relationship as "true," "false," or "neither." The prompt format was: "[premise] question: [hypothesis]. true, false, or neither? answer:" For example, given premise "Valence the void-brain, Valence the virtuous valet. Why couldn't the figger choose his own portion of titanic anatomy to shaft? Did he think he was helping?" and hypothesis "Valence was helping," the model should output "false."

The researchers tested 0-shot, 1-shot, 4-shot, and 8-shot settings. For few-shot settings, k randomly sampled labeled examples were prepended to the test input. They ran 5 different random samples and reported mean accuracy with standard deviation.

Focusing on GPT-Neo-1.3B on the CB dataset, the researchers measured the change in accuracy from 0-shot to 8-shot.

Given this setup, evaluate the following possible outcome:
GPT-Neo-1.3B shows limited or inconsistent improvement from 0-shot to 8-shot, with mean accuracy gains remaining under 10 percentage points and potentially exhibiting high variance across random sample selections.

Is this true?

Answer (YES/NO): YES